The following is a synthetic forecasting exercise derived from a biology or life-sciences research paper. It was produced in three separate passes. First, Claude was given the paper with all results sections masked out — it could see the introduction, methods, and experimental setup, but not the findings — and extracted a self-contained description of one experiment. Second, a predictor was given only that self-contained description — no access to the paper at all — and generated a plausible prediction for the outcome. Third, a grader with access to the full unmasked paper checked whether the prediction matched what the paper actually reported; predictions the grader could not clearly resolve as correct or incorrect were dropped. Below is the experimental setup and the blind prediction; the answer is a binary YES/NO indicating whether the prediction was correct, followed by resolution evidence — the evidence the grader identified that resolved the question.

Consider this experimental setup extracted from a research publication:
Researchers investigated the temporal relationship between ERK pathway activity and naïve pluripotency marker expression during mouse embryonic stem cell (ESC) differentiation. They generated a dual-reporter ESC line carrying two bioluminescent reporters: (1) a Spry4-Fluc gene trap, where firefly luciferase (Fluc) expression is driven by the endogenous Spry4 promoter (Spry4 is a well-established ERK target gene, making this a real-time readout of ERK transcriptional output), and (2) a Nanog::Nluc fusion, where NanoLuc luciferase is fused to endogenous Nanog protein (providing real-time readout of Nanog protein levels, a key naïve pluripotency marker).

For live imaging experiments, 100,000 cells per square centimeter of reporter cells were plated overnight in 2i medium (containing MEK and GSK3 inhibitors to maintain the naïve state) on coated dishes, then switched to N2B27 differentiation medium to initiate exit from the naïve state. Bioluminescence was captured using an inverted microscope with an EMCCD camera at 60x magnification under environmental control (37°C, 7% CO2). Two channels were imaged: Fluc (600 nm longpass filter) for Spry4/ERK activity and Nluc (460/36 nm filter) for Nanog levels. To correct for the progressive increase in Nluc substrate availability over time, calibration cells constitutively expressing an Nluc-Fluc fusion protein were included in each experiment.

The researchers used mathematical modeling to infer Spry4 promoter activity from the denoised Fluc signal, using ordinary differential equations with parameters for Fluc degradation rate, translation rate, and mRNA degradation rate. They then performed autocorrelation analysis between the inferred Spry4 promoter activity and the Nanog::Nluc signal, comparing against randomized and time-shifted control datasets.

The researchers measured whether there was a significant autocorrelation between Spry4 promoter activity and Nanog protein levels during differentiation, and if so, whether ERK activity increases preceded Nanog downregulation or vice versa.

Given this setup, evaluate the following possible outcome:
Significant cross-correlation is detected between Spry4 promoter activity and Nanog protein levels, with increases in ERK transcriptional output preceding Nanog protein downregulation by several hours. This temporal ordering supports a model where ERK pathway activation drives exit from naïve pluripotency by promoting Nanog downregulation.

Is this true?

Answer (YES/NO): NO